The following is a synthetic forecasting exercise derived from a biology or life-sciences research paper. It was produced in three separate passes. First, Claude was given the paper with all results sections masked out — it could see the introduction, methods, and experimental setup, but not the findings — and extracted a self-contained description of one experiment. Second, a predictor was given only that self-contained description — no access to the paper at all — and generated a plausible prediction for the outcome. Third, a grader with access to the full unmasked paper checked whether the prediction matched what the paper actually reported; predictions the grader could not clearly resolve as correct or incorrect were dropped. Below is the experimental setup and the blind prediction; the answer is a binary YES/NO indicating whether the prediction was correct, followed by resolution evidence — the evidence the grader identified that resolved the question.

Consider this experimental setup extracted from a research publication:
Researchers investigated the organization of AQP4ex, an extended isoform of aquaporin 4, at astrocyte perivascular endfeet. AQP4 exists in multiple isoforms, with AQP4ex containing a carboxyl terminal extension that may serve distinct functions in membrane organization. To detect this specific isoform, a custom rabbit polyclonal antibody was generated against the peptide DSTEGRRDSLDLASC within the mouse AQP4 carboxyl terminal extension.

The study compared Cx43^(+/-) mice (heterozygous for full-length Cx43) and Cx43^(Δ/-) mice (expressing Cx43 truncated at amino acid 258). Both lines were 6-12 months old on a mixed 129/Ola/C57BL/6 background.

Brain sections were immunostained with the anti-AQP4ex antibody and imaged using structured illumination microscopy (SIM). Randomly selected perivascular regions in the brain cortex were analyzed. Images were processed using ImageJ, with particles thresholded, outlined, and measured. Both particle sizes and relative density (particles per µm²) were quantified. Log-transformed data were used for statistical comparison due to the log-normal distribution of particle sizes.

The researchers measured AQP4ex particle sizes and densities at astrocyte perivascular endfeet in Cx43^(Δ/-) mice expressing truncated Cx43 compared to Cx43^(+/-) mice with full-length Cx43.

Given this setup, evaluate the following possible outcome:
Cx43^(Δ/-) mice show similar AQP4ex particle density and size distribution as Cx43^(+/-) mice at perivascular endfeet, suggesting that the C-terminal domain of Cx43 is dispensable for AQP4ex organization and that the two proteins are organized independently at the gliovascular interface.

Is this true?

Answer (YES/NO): NO